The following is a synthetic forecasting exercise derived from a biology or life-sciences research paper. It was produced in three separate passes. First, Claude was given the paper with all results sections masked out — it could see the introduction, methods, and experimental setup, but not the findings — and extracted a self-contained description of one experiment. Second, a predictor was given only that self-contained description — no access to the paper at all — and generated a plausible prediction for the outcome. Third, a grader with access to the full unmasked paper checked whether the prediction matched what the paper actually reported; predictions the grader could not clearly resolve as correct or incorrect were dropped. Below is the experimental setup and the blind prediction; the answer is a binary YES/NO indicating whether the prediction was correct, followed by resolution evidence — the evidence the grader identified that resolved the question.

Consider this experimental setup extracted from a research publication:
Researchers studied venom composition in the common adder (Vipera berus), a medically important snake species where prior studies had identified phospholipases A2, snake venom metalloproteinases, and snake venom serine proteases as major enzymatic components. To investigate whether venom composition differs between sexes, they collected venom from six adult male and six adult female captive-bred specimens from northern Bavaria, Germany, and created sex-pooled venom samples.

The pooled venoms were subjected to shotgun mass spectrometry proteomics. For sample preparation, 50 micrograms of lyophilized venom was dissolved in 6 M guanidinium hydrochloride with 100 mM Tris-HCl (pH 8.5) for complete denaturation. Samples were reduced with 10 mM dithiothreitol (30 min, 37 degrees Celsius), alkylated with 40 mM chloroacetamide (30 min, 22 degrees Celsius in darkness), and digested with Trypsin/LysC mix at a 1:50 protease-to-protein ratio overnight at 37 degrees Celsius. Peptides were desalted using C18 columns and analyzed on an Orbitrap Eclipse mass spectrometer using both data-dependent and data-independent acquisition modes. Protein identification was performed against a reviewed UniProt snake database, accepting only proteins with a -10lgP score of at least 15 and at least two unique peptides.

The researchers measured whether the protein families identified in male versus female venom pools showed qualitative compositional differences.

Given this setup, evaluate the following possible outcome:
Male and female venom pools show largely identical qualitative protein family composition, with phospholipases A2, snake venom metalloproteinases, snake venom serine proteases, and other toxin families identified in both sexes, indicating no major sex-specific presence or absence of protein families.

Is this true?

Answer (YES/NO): YES